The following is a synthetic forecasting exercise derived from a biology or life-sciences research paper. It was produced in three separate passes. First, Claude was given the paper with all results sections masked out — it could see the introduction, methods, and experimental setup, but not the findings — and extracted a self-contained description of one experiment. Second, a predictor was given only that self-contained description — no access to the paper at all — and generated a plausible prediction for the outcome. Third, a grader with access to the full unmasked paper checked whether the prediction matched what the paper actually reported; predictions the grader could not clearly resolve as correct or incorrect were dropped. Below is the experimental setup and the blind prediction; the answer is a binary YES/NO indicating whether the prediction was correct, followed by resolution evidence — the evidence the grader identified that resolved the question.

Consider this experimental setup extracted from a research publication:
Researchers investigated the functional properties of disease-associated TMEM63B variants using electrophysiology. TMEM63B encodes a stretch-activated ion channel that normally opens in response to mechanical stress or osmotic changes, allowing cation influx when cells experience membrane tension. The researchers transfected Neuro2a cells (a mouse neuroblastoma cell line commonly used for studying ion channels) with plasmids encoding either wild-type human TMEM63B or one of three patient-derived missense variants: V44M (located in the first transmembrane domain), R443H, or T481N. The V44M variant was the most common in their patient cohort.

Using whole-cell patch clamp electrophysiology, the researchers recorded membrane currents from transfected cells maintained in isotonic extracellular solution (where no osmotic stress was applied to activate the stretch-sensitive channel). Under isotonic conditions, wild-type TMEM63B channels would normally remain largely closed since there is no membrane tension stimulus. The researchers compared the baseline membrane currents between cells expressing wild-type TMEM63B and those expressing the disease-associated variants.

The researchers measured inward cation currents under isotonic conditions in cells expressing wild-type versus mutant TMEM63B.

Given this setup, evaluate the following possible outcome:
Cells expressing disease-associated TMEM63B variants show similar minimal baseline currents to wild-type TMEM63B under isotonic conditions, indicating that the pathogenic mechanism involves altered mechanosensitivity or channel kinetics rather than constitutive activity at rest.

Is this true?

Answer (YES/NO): NO